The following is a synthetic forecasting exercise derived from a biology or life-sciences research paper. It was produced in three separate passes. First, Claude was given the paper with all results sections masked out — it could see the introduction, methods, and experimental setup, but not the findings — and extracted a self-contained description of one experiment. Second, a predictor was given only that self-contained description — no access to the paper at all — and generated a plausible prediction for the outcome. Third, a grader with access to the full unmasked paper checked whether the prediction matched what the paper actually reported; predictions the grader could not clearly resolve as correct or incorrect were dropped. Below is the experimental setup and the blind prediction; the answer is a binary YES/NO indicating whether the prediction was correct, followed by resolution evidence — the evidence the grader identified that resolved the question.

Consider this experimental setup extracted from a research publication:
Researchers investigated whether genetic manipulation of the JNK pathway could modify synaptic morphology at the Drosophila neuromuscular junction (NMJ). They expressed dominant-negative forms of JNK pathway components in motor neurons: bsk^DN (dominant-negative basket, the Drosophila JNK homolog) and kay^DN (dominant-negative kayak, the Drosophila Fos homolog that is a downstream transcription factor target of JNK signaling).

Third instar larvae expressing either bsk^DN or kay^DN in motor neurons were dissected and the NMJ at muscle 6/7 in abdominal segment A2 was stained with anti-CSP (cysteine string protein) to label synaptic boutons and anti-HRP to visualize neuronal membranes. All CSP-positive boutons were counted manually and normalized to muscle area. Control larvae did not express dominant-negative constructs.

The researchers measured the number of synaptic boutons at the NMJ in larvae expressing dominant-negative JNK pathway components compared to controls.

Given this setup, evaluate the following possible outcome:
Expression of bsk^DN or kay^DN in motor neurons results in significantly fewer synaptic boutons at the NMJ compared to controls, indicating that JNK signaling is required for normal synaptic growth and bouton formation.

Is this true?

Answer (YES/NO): YES